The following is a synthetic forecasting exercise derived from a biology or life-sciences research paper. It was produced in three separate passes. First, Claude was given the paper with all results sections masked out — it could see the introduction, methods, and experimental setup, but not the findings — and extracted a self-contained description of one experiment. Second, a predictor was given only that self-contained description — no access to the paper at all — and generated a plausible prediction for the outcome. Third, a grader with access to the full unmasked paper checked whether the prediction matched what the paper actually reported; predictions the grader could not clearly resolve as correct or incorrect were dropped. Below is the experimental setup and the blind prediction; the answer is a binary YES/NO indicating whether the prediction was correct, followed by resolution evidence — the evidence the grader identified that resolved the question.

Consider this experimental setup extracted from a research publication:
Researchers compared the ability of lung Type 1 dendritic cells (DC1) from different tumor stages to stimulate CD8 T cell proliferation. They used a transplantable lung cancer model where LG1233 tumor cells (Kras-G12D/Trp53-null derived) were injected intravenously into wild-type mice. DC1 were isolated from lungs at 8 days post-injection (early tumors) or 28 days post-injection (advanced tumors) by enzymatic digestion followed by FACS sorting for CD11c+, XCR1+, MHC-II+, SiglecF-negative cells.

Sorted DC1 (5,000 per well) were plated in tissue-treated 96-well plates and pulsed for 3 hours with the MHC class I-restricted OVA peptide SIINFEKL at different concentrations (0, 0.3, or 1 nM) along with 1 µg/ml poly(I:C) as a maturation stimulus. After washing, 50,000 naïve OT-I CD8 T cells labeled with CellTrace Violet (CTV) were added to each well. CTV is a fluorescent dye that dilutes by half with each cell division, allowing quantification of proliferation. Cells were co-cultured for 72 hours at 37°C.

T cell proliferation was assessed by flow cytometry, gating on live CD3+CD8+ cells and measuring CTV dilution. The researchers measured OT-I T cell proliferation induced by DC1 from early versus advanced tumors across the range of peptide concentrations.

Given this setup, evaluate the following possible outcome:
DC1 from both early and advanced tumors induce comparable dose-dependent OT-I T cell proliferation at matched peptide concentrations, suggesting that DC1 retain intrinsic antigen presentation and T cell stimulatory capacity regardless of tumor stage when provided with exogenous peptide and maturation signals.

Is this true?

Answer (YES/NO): NO